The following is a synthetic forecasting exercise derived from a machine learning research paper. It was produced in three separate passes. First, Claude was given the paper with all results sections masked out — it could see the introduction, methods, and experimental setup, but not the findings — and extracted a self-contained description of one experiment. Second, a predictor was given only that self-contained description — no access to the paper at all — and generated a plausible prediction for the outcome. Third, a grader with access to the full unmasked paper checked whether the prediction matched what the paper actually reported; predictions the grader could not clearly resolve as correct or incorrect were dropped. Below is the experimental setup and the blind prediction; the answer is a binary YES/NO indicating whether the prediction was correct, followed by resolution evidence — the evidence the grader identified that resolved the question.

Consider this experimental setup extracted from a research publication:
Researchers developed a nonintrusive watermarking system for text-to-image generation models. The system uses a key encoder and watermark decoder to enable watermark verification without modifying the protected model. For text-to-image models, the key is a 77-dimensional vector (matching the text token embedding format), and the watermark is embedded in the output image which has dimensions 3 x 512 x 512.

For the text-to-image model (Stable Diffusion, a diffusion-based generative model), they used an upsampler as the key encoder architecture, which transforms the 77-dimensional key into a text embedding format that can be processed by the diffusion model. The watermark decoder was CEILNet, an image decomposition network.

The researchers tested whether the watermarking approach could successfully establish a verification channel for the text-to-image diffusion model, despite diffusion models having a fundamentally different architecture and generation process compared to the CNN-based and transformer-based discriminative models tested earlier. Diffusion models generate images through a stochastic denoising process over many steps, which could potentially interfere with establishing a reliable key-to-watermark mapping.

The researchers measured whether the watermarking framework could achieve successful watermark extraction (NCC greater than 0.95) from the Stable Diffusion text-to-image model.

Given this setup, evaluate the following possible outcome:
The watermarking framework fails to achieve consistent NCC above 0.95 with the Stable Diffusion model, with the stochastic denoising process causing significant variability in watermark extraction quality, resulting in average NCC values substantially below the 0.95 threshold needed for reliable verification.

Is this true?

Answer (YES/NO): NO